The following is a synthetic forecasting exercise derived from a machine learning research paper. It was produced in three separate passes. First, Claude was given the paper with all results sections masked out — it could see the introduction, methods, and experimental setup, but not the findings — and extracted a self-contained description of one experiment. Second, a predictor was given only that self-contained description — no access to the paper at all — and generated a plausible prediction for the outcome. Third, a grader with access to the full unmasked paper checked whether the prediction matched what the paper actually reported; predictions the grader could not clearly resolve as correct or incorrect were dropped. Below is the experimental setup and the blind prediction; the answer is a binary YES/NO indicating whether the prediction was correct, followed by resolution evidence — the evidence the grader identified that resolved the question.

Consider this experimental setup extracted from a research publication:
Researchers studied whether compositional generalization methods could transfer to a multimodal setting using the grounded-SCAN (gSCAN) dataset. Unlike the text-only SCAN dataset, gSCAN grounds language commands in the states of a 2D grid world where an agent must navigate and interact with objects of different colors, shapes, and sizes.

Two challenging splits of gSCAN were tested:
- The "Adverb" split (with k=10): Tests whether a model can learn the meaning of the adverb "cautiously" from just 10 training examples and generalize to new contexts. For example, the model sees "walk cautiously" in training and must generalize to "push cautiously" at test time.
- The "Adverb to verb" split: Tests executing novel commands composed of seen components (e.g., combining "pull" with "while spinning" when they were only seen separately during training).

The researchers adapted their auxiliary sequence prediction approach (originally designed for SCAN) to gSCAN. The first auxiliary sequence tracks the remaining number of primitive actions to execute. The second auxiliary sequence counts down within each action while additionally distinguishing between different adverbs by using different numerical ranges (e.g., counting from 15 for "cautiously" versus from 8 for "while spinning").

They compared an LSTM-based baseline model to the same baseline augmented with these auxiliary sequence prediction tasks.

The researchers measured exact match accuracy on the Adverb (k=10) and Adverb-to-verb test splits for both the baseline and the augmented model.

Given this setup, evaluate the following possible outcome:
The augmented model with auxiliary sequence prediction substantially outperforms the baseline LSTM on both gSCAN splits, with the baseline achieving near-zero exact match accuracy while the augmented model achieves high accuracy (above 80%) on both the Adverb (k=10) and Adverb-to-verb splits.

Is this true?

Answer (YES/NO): NO